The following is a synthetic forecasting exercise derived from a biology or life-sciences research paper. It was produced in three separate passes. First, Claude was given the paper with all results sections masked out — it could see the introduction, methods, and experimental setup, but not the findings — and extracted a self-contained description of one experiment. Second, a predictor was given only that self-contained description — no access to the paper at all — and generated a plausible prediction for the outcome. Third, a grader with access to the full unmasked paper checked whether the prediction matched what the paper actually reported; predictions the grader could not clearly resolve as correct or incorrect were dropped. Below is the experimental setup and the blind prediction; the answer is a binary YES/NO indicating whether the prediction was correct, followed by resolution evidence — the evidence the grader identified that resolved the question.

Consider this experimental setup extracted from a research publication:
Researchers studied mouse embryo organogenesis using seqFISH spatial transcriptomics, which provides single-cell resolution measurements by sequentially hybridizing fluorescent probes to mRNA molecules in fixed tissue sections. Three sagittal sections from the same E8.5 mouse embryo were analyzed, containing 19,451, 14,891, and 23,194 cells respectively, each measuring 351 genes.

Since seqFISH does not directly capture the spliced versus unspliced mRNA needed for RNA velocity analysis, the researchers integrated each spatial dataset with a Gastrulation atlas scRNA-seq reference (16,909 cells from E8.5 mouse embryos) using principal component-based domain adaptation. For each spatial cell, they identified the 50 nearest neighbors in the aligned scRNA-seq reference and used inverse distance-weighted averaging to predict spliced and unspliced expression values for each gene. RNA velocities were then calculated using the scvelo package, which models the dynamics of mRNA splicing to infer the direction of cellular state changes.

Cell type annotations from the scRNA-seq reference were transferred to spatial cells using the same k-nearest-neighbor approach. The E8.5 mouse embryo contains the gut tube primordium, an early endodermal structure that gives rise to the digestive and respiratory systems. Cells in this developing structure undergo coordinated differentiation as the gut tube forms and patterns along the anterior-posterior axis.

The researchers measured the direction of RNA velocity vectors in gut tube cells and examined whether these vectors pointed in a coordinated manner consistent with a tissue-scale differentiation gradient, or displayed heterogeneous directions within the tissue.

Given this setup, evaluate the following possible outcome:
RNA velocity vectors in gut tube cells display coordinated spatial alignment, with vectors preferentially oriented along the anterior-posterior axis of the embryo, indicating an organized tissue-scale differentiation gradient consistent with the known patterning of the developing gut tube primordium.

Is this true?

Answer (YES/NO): NO